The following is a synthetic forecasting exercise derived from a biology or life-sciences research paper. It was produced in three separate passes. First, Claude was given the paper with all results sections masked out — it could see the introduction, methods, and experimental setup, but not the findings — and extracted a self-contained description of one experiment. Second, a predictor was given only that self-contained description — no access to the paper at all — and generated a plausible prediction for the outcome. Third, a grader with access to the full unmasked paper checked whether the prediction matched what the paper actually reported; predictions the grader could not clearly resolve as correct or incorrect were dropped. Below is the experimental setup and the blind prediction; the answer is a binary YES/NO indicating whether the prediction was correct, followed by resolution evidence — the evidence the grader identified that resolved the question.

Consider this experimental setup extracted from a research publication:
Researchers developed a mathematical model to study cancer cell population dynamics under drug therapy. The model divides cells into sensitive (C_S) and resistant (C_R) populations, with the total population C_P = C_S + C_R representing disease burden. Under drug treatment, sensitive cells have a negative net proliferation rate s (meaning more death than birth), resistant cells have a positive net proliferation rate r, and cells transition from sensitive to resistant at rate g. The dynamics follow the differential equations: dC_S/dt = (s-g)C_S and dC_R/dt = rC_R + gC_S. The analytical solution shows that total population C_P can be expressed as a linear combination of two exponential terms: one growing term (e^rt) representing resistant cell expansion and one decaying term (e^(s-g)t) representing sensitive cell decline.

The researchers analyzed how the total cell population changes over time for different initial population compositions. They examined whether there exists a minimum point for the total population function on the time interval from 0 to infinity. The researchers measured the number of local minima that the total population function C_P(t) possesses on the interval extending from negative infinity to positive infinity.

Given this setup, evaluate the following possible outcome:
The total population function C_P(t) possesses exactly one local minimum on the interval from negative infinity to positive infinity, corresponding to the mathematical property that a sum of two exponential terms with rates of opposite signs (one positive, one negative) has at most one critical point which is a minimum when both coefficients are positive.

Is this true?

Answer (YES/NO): YES